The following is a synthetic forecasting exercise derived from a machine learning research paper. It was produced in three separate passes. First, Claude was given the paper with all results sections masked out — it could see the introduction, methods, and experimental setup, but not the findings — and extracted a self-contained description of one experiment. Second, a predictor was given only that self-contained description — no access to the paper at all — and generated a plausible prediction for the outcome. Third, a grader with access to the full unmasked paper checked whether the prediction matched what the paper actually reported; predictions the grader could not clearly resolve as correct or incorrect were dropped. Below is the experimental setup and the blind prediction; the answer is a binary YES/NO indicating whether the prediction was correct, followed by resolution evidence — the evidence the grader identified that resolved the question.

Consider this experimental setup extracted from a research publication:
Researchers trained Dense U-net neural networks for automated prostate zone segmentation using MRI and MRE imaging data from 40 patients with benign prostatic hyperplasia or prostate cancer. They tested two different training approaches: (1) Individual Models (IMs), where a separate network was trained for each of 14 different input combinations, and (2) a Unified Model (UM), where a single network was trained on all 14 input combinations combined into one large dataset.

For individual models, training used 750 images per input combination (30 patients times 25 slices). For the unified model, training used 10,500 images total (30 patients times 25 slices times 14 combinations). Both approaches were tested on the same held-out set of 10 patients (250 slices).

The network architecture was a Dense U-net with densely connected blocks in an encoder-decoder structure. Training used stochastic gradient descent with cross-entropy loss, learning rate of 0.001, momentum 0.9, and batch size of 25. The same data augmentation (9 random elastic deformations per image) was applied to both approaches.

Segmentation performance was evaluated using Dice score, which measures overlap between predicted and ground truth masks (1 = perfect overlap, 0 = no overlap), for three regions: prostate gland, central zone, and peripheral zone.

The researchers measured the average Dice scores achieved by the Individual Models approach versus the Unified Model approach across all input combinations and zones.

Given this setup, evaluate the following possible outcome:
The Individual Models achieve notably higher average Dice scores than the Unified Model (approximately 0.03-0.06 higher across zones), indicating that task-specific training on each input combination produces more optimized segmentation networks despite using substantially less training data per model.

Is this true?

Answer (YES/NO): NO